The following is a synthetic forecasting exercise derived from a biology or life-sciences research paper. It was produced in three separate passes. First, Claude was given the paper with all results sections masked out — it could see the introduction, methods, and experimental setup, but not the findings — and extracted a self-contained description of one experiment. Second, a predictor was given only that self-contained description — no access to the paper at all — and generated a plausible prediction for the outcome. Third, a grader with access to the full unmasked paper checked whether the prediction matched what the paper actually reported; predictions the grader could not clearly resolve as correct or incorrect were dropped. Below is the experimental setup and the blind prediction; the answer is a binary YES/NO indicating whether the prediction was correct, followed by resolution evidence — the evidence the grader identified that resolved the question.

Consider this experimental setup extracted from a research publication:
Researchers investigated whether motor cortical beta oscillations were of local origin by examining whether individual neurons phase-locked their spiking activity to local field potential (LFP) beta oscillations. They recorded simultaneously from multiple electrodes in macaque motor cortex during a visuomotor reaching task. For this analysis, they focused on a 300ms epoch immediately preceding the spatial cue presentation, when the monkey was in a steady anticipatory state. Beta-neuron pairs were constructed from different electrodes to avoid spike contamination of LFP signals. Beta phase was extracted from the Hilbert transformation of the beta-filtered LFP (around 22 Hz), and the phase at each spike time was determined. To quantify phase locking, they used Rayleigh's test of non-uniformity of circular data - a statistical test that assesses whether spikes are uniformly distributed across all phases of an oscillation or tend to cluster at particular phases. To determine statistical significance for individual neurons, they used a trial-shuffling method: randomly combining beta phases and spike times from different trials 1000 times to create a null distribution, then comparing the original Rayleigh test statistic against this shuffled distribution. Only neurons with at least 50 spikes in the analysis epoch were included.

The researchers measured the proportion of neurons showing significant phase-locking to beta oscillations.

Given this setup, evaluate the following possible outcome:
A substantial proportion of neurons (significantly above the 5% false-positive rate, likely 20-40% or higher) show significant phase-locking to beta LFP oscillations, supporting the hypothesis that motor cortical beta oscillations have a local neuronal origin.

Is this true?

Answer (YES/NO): YES